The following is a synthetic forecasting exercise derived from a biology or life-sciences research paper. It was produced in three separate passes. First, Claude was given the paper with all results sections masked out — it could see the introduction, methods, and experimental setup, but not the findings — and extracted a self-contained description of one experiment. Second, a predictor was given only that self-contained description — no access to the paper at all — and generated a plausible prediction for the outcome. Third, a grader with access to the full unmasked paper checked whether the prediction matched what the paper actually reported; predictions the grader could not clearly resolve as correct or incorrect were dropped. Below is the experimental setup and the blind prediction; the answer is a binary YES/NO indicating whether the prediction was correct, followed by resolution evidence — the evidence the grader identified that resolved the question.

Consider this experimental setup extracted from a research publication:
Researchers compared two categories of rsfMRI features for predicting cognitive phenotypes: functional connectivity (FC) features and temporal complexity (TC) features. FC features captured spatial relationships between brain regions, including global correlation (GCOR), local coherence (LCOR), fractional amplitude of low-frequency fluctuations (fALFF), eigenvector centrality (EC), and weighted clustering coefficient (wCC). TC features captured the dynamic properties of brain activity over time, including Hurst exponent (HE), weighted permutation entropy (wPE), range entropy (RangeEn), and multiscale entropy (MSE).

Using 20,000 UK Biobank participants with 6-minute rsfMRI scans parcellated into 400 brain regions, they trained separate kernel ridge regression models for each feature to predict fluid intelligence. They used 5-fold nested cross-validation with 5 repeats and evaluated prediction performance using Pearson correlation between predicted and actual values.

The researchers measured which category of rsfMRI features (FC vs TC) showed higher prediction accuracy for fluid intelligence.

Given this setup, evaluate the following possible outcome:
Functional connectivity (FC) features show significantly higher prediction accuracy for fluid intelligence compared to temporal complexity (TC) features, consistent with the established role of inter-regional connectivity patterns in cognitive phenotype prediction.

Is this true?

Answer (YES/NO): NO